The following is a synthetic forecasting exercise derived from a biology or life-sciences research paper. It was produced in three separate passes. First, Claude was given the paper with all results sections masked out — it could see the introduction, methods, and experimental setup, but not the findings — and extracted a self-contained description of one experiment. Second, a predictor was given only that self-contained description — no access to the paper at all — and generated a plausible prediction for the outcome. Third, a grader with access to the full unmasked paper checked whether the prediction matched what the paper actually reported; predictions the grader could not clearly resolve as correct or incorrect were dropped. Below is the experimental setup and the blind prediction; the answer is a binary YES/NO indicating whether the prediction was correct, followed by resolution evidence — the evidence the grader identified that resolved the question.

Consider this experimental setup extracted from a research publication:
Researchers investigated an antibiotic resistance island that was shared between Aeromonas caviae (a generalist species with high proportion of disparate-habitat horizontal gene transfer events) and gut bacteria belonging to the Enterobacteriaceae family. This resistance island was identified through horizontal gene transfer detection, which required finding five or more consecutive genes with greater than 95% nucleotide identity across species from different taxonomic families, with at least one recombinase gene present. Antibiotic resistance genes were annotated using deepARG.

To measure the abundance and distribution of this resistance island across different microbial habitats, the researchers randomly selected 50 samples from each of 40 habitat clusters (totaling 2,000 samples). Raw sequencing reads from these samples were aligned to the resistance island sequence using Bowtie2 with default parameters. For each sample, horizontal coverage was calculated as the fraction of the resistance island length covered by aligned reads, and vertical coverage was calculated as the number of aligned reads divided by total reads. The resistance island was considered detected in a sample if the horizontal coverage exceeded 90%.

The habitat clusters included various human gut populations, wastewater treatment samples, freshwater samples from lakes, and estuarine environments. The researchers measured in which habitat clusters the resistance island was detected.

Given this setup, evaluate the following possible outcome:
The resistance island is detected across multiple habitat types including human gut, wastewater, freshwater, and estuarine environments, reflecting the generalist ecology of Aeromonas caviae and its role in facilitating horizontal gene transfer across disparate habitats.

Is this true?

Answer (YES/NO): YES